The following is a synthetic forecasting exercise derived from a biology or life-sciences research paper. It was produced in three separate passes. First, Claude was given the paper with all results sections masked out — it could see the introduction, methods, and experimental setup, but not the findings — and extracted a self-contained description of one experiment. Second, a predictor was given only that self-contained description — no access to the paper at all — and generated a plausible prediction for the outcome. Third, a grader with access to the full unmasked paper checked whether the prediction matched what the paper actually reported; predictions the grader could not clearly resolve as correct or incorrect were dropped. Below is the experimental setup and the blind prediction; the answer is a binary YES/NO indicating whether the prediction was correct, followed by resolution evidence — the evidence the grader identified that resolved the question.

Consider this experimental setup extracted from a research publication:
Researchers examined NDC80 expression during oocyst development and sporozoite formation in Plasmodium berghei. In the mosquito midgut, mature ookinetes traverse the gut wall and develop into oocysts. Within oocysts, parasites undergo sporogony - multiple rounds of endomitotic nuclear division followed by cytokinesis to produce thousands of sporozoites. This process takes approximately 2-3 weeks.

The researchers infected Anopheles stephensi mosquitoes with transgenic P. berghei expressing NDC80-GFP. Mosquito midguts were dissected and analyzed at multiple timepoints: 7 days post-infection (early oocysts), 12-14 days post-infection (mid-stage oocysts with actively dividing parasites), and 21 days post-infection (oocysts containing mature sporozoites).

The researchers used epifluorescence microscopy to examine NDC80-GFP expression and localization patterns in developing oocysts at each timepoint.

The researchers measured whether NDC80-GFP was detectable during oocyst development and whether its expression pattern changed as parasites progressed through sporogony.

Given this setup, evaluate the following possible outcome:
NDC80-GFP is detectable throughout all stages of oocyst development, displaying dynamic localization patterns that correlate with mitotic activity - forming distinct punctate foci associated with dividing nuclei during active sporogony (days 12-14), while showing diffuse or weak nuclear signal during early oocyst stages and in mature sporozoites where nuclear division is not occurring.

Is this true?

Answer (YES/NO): NO